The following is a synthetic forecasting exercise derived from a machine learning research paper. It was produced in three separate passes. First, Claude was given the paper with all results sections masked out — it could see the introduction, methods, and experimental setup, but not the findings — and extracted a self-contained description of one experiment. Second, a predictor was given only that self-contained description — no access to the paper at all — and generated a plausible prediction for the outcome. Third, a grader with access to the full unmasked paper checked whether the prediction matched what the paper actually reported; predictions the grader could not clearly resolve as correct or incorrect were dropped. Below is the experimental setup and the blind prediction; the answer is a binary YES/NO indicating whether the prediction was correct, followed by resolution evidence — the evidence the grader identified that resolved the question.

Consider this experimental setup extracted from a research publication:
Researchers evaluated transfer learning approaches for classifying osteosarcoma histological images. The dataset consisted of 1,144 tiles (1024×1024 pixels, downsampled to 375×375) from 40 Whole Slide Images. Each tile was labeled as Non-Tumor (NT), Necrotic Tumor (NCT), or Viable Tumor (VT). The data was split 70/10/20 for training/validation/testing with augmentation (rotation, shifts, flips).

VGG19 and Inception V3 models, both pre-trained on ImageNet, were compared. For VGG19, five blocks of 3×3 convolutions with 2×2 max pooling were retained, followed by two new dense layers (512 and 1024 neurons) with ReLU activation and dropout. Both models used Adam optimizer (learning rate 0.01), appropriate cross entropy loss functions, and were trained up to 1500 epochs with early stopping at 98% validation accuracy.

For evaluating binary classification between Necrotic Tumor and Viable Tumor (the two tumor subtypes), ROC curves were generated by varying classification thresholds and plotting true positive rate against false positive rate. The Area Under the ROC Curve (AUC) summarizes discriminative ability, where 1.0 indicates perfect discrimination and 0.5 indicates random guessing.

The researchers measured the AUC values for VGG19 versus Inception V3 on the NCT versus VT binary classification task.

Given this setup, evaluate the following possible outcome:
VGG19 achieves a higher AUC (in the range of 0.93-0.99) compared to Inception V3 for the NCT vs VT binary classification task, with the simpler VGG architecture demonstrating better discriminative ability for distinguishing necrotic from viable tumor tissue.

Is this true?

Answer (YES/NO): NO